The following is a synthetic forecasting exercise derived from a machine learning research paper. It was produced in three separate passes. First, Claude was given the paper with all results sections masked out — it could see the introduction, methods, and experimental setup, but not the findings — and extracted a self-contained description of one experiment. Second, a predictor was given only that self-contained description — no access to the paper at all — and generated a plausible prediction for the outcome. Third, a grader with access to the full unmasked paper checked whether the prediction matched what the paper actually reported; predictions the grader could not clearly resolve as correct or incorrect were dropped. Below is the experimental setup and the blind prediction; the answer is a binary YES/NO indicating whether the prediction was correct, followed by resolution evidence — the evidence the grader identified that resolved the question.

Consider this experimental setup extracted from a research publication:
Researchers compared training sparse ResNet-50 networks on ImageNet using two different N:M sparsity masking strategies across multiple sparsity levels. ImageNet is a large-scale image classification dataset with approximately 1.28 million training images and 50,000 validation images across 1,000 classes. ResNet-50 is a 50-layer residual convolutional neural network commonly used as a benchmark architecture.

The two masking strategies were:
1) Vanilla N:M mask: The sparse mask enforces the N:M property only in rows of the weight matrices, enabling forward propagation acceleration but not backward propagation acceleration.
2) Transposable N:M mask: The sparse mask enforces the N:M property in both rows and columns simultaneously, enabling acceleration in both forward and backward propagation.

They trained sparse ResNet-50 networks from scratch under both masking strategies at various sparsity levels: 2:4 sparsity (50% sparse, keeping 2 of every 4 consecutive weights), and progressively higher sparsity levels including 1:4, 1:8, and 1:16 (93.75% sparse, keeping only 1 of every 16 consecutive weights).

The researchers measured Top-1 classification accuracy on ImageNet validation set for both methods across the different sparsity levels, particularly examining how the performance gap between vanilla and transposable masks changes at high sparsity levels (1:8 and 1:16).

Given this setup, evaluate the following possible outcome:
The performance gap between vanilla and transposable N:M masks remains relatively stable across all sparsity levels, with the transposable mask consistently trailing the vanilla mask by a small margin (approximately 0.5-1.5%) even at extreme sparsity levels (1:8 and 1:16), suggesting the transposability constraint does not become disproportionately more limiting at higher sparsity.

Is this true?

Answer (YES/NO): NO